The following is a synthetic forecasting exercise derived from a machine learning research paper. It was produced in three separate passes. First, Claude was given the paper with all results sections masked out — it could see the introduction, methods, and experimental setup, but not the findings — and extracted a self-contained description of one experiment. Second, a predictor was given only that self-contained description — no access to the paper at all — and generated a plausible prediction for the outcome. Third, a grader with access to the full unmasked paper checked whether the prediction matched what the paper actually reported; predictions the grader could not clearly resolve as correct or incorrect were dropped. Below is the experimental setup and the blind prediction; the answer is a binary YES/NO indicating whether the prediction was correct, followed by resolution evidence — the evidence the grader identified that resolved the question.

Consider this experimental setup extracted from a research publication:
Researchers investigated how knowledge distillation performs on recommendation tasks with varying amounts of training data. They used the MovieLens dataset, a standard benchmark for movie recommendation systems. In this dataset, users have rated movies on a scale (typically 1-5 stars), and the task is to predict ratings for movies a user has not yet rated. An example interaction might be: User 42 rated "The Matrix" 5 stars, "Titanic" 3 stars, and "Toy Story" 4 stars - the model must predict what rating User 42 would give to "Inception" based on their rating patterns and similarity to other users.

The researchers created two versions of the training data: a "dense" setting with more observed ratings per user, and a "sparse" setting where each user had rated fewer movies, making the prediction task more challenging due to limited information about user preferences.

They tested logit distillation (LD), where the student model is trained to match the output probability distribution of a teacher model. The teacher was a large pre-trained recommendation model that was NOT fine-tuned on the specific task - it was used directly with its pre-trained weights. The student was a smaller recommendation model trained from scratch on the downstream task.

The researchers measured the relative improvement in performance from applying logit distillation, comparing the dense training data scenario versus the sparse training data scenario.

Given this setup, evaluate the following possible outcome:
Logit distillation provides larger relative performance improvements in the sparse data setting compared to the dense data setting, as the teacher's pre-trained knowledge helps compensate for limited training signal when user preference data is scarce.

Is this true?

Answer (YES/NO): YES